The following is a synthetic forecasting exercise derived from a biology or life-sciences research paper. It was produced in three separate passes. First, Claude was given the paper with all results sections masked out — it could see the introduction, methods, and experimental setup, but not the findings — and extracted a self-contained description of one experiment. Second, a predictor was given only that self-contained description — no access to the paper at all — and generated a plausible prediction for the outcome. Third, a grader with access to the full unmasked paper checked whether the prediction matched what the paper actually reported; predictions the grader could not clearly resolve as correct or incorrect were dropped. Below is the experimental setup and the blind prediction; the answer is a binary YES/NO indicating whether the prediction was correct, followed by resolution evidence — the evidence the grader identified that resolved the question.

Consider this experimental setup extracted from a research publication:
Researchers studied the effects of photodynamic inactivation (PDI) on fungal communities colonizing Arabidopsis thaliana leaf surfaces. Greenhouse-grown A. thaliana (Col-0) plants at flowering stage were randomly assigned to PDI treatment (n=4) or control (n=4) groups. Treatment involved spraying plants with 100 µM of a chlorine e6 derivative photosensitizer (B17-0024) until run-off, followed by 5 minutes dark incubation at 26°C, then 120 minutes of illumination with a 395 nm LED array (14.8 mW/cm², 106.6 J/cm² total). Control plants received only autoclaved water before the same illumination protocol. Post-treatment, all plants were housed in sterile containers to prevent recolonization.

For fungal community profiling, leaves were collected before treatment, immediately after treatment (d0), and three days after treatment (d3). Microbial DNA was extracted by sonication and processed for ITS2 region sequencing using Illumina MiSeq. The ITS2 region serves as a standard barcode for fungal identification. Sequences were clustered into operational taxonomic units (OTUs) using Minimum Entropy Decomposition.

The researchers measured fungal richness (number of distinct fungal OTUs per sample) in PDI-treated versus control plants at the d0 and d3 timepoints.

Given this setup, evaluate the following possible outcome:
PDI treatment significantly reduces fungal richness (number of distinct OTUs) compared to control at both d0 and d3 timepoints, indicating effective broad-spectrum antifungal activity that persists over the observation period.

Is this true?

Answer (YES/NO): NO